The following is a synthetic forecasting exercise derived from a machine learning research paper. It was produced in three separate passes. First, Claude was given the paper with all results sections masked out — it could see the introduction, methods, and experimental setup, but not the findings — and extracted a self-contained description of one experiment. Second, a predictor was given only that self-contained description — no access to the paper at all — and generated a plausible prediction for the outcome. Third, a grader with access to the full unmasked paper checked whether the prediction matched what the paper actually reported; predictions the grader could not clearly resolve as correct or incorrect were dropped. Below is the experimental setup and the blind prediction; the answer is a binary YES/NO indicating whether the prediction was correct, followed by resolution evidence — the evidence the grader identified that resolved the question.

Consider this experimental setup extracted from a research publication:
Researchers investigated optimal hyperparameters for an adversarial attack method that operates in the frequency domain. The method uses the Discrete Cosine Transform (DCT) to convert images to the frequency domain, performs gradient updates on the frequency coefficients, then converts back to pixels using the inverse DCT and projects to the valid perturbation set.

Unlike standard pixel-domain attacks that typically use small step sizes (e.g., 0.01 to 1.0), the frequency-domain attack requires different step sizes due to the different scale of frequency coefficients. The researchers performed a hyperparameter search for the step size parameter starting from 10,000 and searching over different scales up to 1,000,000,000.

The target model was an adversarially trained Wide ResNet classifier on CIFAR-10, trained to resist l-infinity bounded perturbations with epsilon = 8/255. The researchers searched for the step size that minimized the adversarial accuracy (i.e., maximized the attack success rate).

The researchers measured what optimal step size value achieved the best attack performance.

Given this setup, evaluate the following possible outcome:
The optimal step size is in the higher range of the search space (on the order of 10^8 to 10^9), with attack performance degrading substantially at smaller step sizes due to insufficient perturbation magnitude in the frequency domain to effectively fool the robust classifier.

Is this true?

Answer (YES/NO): NO